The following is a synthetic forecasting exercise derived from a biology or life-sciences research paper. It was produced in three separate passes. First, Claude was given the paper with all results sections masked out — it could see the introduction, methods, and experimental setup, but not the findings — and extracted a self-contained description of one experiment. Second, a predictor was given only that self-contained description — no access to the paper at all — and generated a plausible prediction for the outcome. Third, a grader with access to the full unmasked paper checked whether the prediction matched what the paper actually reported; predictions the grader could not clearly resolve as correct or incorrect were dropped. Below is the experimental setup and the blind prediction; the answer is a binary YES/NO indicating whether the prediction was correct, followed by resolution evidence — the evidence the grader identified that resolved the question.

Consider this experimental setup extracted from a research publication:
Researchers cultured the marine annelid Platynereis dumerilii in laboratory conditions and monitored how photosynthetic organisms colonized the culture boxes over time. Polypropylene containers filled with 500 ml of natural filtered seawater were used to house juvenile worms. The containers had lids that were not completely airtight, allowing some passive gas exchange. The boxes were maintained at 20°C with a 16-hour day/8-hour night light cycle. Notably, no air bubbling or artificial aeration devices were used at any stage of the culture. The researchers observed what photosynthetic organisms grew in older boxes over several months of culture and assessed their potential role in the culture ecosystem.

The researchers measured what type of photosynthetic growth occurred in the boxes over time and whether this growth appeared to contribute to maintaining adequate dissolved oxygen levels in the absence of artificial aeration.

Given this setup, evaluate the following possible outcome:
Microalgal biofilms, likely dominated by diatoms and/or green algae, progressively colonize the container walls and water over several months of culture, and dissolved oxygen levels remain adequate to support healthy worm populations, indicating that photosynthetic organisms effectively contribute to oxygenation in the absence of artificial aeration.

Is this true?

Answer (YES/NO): NO